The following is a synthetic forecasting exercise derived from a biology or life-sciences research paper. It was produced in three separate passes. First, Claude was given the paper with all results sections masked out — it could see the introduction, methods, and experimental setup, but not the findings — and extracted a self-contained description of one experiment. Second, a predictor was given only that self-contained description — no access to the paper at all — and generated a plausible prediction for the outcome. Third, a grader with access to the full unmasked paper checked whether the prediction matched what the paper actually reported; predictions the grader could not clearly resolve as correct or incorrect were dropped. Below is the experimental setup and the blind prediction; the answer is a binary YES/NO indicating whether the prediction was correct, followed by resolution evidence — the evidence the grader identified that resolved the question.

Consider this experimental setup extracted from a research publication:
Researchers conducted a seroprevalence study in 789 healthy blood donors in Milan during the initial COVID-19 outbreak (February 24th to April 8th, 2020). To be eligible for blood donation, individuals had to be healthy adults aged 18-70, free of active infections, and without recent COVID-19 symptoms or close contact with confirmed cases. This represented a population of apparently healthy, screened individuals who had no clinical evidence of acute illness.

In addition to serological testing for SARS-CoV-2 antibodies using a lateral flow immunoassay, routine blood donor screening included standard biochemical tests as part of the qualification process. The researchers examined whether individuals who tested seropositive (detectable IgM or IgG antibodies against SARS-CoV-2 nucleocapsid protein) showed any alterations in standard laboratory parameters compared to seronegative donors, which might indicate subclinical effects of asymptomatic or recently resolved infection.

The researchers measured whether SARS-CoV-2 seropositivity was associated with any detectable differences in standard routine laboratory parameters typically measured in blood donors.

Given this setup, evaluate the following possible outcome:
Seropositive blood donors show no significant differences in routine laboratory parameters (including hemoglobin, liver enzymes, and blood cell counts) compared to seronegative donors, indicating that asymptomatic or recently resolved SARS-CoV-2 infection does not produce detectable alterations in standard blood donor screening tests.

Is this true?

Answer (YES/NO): NO